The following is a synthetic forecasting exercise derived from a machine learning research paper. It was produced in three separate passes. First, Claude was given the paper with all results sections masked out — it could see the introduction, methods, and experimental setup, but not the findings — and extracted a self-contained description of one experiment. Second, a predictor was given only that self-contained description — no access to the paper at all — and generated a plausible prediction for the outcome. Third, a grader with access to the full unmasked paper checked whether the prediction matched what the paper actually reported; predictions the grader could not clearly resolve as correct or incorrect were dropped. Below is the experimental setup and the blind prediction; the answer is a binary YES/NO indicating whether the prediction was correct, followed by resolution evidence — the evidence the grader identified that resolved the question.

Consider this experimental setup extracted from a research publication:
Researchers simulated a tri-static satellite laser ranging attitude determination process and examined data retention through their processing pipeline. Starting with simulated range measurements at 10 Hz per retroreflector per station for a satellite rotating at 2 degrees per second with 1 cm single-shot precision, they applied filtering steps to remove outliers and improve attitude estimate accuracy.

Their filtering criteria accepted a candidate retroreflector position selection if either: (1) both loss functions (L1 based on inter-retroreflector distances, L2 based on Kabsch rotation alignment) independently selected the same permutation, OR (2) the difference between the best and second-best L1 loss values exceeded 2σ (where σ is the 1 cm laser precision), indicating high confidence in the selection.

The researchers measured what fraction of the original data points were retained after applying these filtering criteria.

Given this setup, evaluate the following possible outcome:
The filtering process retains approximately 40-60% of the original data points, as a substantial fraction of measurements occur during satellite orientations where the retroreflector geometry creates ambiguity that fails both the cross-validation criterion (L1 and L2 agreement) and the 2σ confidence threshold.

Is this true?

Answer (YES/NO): YES